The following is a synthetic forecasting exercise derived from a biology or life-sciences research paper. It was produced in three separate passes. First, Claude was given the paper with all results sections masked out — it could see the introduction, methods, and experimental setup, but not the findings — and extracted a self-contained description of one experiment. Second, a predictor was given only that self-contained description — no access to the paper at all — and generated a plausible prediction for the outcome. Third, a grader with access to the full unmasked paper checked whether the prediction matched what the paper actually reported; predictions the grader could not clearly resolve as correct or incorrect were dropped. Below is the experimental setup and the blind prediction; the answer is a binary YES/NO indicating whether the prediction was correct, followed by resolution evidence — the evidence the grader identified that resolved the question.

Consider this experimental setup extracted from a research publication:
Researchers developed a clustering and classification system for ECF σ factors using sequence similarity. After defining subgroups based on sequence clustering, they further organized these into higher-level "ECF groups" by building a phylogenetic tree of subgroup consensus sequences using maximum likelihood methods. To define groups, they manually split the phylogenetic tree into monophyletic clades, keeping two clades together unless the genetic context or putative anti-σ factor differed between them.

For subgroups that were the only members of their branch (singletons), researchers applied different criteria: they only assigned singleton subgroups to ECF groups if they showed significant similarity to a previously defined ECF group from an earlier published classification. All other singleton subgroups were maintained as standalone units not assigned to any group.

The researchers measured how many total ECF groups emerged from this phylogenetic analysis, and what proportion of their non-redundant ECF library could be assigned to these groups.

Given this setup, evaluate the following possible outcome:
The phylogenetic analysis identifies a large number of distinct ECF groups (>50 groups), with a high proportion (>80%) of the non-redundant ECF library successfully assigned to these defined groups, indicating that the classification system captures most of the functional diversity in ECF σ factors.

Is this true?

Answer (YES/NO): NO